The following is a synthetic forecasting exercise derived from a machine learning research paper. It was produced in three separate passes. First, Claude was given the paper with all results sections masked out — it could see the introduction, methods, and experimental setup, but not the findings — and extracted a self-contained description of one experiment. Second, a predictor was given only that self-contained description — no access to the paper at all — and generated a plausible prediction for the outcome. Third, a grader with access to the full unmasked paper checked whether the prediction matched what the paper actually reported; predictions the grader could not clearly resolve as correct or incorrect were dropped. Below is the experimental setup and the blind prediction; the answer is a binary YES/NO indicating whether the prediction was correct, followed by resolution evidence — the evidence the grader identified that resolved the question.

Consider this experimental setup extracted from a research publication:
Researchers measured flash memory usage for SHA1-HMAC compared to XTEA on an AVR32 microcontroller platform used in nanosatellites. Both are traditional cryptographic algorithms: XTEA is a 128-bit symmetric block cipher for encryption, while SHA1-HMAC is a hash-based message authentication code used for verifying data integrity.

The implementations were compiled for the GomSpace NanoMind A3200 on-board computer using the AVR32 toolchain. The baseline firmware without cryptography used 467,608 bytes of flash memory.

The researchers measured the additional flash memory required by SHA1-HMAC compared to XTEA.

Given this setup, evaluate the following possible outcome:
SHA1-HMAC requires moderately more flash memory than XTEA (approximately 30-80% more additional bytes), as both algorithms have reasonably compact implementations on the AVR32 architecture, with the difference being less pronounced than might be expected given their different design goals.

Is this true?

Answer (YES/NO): NO